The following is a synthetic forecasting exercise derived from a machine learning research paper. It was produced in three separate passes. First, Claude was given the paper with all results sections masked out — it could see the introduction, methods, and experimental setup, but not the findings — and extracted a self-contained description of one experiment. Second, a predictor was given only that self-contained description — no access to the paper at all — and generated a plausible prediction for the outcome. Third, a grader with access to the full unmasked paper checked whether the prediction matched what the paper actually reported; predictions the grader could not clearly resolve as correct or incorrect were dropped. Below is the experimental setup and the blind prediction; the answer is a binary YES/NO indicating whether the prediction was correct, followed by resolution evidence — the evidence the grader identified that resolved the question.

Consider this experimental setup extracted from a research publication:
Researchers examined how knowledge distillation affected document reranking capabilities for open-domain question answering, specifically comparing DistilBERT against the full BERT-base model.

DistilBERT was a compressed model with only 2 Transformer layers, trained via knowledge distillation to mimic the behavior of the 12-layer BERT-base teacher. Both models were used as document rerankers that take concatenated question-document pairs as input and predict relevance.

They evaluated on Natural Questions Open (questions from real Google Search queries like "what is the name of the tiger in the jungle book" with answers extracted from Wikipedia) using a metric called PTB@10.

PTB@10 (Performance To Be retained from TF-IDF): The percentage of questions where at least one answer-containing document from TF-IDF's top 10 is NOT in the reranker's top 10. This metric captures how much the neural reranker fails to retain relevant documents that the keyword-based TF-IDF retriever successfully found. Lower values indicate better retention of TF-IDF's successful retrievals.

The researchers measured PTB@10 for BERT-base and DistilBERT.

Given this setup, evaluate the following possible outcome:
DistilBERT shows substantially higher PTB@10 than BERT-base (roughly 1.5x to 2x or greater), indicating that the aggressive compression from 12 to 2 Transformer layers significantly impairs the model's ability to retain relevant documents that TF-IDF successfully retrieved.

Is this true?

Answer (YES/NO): YES